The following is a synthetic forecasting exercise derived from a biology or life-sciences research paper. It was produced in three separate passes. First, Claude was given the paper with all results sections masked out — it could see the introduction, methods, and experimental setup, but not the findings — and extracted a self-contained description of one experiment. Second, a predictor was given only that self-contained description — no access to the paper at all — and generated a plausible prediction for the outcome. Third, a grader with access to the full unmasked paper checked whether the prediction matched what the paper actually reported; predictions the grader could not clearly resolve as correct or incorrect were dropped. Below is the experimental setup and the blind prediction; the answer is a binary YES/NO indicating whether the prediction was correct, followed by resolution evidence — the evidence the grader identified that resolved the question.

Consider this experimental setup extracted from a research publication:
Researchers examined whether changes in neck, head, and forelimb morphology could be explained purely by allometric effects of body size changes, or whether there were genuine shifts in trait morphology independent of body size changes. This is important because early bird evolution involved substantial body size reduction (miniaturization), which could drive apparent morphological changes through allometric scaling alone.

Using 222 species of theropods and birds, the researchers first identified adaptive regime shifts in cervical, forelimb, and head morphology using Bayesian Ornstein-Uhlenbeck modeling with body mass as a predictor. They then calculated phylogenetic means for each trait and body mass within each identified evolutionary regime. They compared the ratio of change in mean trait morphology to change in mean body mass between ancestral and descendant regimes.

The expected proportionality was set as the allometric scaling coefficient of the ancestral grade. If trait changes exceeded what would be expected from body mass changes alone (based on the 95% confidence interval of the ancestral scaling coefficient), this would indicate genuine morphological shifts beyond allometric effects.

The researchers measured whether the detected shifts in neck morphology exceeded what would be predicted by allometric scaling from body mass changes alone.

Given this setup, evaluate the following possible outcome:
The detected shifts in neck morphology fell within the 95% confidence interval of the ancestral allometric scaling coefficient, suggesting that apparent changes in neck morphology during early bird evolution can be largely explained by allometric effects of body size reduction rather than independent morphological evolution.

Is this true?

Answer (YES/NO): NO